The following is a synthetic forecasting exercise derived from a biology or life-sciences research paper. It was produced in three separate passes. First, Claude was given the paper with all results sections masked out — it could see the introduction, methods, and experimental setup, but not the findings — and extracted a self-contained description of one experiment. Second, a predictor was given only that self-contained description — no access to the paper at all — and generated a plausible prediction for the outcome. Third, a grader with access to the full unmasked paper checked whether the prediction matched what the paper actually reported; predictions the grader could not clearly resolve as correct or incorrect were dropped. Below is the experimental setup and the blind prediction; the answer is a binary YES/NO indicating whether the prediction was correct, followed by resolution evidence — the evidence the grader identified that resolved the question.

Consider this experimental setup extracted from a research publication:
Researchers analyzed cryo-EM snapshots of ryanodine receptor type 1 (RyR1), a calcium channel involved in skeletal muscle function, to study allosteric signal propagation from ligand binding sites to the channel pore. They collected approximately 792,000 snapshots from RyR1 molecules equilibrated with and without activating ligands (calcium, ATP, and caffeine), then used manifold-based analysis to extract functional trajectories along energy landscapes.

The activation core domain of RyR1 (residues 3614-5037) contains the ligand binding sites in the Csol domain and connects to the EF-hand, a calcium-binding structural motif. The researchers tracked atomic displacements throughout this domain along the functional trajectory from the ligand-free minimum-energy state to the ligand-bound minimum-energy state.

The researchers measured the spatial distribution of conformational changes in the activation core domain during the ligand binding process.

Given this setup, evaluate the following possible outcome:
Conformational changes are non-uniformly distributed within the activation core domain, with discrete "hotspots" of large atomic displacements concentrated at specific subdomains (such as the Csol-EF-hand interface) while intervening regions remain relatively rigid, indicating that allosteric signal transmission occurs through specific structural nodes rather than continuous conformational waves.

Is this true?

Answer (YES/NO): NO